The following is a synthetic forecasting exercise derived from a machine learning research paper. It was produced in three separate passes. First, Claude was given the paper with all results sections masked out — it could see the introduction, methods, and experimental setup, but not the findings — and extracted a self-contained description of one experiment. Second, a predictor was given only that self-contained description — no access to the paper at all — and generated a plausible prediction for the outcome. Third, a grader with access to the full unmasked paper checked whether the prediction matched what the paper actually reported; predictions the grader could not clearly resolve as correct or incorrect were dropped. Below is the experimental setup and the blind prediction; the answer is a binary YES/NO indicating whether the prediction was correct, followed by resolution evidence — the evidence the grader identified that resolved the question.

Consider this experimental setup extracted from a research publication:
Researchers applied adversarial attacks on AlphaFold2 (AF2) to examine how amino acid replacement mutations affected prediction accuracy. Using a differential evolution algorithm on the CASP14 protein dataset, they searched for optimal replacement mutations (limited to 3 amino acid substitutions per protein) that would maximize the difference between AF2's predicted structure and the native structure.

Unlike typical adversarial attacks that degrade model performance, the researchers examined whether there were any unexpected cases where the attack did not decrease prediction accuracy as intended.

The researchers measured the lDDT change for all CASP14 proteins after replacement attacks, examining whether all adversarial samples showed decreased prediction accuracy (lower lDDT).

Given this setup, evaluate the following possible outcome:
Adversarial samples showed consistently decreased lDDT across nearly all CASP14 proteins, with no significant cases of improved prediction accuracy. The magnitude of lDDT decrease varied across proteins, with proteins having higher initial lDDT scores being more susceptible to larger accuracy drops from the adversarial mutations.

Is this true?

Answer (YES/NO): NO